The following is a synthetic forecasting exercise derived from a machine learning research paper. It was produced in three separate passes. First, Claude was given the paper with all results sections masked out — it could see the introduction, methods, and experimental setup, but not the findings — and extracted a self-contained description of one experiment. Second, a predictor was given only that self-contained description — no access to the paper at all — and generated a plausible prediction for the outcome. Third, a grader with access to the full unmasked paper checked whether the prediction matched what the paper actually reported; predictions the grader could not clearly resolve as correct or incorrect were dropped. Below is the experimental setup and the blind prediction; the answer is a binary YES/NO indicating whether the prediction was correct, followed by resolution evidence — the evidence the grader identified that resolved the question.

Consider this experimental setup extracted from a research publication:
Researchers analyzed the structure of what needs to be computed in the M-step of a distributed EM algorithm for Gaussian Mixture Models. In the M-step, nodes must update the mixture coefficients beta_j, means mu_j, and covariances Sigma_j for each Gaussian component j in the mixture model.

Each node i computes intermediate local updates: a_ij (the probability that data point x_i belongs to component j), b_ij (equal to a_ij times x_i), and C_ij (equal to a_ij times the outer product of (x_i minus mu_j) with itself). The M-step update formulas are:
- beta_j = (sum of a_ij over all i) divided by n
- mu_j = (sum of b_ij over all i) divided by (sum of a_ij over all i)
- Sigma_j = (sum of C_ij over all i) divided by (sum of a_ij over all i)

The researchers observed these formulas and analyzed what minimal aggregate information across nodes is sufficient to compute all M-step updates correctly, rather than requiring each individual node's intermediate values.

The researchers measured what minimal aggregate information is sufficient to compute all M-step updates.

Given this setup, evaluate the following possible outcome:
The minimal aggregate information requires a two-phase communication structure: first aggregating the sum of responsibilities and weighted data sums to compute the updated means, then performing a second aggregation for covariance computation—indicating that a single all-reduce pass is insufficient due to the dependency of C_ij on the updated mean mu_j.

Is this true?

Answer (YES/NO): NO